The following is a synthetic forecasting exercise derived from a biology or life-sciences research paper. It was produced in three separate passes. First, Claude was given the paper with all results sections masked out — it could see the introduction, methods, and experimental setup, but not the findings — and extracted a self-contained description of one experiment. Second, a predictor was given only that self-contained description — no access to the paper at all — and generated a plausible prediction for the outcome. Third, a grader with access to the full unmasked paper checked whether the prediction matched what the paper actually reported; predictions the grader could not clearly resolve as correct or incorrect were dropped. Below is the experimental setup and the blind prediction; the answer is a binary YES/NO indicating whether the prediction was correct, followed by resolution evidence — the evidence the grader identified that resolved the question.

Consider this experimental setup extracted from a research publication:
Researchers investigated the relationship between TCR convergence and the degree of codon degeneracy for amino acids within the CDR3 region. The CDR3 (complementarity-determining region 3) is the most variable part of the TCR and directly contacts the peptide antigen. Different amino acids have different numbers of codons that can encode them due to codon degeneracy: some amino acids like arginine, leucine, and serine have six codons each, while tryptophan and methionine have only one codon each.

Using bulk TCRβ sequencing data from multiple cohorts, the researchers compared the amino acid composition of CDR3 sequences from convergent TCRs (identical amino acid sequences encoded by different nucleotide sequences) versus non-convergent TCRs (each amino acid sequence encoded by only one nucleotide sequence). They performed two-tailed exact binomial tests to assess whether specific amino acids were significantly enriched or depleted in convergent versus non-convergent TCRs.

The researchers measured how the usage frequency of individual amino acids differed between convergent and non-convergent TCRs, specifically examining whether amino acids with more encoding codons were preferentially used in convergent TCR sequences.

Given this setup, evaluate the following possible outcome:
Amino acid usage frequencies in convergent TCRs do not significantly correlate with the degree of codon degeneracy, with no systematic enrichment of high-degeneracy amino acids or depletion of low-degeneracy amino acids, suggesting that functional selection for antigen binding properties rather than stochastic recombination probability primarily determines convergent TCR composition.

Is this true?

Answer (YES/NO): YES